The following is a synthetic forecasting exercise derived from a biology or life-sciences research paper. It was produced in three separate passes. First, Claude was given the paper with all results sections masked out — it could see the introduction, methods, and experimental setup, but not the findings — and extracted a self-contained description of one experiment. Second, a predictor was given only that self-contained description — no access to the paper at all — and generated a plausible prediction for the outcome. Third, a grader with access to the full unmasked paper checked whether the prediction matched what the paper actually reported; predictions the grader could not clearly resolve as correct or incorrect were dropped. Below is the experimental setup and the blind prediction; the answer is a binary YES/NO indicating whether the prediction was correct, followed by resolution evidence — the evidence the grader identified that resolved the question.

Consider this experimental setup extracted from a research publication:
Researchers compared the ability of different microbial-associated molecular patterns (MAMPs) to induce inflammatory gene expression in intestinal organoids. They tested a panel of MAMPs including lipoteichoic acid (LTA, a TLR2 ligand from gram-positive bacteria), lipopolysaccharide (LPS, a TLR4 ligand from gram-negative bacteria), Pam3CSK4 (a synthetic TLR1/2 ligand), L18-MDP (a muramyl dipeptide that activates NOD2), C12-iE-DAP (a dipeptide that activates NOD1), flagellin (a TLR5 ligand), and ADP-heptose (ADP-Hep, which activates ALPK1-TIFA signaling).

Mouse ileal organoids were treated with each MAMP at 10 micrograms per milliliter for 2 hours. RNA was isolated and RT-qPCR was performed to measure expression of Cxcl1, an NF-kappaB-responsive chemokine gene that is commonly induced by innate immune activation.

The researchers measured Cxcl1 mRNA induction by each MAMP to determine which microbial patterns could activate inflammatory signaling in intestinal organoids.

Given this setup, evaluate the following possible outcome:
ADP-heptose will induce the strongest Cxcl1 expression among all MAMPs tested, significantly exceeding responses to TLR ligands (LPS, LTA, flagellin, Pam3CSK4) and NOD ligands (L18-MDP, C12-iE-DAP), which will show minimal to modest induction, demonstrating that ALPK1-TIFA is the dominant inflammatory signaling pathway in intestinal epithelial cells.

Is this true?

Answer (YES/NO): NO